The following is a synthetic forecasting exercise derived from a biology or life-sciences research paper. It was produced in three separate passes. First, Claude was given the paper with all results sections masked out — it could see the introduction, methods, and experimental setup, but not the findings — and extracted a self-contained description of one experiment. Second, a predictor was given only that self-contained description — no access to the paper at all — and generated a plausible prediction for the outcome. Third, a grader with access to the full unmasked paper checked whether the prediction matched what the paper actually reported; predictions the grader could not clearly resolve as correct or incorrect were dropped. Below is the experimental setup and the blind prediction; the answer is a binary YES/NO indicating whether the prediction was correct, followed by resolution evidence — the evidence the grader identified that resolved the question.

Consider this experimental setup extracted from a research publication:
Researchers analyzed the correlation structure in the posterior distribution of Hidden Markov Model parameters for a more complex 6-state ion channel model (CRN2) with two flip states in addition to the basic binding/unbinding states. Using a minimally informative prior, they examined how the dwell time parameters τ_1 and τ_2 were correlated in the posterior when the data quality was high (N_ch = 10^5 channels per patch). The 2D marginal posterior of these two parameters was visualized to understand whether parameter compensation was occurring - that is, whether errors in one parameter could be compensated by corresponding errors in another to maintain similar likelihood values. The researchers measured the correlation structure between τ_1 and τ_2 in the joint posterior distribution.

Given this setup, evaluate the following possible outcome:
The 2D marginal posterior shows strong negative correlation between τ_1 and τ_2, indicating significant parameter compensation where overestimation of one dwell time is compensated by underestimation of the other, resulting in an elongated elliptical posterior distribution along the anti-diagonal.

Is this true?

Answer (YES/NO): NO